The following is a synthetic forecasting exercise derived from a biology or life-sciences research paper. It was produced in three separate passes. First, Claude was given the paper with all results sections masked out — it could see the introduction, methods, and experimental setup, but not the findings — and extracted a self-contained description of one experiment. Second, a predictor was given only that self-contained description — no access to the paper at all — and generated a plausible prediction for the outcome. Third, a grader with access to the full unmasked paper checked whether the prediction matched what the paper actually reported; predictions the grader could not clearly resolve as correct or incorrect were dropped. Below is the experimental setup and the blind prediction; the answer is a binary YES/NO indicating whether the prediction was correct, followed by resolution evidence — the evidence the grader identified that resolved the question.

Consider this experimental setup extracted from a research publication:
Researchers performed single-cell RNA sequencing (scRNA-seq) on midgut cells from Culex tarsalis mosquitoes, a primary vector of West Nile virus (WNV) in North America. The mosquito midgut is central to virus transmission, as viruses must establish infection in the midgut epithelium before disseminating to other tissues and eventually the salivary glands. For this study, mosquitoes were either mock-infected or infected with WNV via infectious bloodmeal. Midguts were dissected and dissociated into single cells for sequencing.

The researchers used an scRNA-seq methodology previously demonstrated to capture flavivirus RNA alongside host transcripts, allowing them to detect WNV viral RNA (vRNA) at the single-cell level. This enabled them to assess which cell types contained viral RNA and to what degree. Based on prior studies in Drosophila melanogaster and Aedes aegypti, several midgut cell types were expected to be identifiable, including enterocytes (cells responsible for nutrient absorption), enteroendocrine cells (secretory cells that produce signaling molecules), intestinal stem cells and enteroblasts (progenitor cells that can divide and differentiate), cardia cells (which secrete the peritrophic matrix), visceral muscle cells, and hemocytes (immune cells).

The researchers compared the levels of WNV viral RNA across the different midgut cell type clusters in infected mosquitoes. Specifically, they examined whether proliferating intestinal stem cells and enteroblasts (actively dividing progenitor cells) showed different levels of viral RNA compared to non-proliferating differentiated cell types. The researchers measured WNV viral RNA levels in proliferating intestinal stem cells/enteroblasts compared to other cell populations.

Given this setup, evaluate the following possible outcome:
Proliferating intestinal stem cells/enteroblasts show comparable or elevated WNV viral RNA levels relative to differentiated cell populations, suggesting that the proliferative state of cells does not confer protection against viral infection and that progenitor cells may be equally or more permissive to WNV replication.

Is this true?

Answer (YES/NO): NO